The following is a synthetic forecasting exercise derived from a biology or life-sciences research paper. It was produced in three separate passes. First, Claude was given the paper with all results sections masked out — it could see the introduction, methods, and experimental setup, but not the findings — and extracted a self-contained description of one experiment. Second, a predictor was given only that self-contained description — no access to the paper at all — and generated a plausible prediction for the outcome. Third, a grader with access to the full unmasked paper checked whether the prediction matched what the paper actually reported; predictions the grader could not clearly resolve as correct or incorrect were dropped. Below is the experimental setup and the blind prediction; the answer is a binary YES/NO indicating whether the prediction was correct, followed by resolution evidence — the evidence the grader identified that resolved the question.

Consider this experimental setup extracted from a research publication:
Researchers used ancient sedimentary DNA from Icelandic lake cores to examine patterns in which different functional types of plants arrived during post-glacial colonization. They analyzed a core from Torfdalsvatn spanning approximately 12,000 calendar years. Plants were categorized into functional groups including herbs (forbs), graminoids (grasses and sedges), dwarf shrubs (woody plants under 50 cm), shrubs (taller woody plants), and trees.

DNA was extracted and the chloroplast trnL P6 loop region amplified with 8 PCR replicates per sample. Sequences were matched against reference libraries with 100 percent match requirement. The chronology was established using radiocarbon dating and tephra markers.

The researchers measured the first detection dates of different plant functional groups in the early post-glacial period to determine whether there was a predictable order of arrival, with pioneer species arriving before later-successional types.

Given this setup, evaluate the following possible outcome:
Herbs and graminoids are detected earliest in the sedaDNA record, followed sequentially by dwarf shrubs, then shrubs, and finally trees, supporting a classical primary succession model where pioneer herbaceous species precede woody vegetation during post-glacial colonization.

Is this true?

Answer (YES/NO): NO